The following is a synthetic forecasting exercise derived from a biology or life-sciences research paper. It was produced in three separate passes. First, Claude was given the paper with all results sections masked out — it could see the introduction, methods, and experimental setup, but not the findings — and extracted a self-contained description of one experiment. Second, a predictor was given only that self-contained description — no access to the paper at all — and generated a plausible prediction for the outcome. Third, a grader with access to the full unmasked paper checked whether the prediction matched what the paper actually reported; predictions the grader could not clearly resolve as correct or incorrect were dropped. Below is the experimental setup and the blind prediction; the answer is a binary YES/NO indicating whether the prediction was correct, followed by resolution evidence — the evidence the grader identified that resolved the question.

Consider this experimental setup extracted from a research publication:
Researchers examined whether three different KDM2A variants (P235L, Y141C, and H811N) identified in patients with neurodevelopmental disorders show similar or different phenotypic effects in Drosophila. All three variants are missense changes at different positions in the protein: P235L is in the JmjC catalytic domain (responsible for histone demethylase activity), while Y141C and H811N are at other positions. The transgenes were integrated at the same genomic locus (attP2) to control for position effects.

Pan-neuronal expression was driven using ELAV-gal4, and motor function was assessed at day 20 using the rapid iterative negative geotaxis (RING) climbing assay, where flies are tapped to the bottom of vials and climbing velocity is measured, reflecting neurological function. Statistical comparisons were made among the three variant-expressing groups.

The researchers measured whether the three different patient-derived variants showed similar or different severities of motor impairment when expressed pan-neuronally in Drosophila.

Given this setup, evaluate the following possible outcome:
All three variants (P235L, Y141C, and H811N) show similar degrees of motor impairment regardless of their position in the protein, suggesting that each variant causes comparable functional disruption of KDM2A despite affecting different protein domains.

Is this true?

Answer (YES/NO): NO